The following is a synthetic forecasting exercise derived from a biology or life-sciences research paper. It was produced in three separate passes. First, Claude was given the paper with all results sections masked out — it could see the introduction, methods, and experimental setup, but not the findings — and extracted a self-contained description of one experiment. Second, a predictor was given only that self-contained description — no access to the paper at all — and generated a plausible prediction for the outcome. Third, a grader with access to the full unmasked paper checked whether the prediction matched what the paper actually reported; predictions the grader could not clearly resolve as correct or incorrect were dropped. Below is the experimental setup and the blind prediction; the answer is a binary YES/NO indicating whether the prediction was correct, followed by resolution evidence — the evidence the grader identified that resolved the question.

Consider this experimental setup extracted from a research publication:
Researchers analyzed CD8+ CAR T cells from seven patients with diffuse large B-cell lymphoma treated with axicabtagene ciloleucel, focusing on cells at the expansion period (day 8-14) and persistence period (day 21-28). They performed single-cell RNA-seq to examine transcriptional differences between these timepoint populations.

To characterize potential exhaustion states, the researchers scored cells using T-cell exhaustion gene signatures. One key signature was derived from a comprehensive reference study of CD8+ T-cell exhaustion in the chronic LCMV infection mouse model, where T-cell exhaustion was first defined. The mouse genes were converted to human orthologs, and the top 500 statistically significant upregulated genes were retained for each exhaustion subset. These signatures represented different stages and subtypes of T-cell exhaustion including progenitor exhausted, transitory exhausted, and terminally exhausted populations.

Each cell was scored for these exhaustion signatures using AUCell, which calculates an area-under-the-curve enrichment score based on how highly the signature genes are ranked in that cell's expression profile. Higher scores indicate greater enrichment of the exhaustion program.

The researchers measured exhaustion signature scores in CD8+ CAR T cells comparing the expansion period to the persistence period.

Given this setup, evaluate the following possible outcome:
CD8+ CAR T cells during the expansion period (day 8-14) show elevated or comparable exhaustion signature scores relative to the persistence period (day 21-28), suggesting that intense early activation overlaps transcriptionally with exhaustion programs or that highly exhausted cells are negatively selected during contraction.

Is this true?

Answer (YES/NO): YES